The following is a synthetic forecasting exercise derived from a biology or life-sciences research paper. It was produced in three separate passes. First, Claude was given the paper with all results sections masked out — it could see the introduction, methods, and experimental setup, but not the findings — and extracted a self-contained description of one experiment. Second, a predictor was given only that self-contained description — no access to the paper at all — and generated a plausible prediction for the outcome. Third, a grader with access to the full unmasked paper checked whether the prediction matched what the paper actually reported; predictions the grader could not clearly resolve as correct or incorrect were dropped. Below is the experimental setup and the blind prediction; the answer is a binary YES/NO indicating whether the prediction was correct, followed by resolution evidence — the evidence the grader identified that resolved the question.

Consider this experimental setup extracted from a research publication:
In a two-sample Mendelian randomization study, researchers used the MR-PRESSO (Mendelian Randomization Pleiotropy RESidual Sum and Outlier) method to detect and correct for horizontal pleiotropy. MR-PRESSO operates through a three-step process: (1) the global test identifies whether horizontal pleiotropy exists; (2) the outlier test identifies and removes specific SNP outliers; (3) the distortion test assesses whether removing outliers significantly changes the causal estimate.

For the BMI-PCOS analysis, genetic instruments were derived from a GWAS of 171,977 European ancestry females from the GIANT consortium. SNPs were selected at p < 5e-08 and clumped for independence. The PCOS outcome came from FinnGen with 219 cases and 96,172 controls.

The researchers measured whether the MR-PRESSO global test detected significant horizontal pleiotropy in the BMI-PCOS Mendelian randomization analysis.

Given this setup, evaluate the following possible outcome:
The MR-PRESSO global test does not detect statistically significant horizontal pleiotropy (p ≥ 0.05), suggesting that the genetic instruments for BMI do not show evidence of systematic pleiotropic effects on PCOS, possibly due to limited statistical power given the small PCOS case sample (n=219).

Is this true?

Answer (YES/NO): YES